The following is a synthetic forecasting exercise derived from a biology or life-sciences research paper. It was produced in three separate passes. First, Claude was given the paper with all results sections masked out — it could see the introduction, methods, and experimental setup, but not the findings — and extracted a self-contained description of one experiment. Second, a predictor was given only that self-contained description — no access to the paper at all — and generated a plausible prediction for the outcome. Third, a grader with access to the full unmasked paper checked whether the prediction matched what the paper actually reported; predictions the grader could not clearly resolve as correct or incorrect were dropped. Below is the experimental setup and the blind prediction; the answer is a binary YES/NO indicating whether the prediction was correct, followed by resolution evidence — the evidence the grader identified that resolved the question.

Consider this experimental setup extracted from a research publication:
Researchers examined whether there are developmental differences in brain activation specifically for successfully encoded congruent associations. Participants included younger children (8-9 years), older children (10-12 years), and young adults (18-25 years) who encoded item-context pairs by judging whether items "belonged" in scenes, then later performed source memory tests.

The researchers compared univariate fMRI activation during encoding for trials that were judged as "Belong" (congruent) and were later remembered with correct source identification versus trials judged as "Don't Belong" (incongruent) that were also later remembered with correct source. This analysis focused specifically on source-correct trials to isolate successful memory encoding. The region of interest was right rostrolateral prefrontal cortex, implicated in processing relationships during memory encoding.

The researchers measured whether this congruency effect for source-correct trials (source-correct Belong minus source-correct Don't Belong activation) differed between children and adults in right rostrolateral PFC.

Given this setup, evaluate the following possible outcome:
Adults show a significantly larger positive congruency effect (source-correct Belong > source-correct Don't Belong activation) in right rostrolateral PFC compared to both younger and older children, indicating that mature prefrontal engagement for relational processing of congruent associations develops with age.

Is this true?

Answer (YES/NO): YES